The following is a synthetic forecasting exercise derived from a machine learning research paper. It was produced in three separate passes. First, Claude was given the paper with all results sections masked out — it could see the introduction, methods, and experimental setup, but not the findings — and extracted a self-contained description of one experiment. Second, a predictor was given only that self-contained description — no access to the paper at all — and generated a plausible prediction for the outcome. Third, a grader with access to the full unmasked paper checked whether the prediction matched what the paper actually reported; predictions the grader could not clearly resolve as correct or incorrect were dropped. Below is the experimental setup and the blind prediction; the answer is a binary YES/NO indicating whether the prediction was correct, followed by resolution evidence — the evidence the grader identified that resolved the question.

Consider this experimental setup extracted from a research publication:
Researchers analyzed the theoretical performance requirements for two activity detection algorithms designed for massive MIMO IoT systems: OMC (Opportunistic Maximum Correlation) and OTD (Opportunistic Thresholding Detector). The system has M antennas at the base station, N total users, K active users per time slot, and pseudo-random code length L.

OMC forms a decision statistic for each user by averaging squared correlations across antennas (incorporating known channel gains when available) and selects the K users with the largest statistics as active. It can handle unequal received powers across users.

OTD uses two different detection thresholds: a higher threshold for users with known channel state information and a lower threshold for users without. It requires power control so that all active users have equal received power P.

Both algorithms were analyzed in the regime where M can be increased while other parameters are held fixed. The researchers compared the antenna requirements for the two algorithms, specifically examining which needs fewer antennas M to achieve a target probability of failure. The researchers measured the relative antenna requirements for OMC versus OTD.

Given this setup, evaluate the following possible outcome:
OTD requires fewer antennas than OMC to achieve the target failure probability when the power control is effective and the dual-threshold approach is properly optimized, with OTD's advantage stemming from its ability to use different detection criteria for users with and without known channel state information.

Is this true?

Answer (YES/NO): NO